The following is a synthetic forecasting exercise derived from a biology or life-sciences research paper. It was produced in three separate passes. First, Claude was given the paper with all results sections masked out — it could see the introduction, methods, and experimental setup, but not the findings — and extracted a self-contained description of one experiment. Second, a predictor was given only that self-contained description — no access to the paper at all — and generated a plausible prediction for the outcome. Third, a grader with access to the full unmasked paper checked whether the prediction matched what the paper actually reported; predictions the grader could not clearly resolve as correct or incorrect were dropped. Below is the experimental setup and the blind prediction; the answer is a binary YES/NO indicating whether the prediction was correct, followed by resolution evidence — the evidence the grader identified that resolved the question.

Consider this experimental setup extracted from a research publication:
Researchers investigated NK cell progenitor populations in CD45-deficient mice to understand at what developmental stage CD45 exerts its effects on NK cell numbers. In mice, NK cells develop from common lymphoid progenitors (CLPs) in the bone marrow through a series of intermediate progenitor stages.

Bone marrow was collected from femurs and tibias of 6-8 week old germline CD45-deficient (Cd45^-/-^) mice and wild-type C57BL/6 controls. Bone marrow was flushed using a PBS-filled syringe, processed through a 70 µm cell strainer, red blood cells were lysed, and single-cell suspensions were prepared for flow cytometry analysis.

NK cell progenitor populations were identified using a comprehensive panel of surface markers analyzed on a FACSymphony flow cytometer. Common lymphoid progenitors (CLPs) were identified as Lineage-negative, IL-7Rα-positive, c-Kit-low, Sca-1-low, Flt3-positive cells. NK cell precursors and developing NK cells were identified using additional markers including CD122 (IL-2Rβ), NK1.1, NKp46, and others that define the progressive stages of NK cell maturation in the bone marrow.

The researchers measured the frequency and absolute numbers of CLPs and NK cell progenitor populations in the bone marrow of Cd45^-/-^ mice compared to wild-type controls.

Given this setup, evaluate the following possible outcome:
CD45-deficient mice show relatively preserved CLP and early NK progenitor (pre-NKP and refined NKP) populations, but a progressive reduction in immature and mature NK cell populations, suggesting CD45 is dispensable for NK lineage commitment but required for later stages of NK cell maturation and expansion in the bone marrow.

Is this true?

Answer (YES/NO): NO